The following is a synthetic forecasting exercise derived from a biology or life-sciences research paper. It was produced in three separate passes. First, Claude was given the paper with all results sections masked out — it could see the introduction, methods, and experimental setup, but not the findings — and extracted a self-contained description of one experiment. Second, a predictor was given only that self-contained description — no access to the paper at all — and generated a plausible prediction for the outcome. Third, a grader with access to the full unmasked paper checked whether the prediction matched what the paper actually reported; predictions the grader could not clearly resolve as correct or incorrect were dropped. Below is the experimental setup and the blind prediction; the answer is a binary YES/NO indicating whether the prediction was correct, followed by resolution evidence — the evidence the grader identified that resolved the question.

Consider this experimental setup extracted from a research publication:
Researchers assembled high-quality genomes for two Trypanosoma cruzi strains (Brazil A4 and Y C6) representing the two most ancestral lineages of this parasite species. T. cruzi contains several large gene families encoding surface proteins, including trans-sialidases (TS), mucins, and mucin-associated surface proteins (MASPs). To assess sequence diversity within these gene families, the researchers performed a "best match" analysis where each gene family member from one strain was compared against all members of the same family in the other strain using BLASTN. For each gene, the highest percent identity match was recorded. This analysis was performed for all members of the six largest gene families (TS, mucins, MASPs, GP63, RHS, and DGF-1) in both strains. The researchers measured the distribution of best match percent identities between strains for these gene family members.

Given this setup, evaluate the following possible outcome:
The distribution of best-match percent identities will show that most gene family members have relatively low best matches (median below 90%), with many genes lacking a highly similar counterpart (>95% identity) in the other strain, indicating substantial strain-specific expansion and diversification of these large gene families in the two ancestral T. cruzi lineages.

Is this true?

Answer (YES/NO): YES